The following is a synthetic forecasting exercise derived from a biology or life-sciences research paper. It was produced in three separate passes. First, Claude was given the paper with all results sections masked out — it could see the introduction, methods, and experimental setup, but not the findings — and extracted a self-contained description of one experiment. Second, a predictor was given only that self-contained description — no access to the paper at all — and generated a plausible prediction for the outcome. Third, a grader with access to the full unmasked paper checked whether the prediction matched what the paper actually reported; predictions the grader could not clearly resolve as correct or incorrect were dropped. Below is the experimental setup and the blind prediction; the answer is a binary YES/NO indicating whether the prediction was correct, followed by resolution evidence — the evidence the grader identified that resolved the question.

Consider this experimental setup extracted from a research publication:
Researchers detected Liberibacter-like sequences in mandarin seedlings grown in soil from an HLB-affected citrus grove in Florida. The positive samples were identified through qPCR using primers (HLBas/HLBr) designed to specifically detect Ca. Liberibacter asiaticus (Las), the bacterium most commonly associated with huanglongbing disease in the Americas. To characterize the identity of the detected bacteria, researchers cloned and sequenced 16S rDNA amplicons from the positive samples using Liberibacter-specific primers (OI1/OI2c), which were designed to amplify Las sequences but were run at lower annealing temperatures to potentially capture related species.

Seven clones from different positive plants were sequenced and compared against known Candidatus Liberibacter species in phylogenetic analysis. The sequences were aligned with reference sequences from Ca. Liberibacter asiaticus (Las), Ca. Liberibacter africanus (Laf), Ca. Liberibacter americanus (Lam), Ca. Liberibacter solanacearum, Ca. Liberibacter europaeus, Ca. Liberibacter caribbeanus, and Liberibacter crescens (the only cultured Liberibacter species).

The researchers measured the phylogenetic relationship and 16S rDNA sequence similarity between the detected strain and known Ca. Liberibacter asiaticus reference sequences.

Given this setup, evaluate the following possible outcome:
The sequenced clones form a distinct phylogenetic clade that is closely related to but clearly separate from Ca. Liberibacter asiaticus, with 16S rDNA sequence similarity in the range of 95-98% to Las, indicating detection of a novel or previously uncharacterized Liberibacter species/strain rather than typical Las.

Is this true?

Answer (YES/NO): YES